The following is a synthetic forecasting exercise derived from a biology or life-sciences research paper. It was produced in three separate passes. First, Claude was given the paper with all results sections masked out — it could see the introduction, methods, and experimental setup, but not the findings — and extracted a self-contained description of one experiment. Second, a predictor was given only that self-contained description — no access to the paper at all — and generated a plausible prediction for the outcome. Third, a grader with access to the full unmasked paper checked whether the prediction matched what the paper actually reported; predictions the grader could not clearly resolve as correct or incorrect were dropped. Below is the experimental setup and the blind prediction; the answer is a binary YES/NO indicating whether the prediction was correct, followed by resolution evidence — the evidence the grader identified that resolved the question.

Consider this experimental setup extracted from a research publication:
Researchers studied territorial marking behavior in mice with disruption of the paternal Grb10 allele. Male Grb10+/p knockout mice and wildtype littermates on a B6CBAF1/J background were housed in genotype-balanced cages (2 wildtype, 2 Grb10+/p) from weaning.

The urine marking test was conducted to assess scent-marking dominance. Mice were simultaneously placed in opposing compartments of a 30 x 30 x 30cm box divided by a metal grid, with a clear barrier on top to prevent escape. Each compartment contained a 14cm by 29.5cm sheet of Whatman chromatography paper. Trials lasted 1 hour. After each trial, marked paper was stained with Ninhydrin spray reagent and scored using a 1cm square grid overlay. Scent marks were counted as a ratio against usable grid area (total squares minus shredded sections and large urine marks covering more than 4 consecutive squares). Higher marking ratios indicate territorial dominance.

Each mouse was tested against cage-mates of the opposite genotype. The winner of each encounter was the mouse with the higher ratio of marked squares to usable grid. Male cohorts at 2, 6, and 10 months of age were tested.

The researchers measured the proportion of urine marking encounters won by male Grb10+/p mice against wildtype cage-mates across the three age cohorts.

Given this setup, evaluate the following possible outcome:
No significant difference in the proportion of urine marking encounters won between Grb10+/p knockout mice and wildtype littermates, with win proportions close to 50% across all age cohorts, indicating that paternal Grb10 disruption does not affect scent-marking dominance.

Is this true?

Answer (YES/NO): NO